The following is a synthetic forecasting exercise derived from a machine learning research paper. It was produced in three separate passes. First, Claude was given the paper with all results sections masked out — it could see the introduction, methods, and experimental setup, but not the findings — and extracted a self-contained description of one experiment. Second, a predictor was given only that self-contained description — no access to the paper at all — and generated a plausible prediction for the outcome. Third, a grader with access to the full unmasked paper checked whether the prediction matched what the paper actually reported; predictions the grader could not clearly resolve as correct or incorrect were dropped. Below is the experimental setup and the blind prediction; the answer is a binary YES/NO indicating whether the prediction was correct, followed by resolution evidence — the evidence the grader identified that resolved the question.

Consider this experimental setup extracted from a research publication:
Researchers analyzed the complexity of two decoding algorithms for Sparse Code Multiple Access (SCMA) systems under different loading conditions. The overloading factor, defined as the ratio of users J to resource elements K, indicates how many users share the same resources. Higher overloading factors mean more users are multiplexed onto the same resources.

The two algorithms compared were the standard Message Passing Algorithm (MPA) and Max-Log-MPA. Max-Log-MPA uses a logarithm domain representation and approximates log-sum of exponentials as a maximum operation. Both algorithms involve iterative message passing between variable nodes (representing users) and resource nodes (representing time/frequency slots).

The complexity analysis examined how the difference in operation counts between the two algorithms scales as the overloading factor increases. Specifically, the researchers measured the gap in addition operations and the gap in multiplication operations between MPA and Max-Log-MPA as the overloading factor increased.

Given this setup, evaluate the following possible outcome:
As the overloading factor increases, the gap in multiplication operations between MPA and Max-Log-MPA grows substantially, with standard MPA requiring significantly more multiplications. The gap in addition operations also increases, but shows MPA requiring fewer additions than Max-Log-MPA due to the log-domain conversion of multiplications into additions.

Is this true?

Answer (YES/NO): YES